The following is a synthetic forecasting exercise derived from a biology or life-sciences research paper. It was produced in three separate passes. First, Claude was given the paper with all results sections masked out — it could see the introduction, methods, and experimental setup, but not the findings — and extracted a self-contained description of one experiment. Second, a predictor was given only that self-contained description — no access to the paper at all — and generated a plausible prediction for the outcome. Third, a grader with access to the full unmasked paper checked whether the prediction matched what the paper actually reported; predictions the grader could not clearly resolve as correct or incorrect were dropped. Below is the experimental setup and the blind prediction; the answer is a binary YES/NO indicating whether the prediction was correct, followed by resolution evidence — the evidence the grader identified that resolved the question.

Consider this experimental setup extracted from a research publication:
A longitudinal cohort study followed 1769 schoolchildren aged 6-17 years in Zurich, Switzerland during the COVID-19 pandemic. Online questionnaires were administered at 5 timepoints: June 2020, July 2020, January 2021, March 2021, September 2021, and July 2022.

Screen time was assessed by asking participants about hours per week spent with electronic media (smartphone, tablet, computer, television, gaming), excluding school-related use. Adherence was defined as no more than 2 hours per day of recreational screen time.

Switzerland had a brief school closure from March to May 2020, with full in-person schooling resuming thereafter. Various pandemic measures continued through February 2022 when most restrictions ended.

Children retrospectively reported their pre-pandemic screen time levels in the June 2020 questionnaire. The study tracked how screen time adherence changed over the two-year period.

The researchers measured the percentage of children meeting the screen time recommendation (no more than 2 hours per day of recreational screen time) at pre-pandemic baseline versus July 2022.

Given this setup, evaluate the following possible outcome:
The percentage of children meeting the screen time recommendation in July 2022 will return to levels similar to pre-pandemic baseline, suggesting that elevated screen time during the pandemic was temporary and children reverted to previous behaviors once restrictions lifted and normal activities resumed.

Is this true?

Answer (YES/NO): NO